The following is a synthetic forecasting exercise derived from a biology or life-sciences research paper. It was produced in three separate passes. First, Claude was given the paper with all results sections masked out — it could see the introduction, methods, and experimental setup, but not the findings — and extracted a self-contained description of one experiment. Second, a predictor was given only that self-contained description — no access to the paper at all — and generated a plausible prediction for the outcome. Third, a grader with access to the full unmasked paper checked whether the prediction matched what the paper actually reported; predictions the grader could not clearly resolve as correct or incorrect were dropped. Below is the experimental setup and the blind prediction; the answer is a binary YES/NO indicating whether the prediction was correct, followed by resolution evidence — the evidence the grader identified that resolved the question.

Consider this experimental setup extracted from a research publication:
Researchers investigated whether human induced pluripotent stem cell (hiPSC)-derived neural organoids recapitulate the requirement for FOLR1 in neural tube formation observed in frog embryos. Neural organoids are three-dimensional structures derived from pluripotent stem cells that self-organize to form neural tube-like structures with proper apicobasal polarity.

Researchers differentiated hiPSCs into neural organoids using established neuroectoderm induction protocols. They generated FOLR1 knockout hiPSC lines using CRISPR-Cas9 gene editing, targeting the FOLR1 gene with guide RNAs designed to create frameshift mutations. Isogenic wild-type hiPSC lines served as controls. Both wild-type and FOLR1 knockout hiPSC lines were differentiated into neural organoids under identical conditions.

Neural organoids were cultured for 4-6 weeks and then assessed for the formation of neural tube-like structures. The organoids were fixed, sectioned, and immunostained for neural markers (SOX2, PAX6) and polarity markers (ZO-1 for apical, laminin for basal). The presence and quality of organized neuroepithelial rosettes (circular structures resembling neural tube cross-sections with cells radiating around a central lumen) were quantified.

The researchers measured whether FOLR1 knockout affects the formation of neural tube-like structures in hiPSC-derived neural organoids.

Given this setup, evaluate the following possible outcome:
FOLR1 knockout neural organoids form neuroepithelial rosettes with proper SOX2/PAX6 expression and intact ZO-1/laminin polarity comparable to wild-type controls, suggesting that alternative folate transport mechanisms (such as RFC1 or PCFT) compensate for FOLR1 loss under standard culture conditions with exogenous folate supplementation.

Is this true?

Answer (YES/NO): NO